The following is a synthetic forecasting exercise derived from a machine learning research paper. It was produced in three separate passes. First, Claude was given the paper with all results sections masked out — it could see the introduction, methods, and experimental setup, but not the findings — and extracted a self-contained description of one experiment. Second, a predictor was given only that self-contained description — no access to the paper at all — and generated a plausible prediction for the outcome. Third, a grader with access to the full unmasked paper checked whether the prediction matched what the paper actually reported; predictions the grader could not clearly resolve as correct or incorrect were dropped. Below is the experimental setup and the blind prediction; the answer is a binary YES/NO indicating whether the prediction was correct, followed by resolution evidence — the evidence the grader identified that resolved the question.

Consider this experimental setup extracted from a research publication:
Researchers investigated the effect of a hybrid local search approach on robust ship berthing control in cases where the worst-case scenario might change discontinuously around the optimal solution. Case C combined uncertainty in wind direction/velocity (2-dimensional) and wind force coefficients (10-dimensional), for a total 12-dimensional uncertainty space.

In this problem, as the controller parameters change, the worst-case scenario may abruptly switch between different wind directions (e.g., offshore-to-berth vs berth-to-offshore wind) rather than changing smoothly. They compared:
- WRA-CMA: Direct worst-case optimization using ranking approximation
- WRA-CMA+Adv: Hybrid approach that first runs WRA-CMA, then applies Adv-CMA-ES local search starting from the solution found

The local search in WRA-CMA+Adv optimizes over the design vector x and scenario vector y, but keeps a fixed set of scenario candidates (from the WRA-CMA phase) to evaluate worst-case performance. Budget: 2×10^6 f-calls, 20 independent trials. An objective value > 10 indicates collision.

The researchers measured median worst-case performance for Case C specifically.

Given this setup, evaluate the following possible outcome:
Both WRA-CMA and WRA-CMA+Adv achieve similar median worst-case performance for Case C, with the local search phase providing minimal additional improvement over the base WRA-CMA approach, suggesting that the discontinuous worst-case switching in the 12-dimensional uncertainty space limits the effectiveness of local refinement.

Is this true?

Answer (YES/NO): NO